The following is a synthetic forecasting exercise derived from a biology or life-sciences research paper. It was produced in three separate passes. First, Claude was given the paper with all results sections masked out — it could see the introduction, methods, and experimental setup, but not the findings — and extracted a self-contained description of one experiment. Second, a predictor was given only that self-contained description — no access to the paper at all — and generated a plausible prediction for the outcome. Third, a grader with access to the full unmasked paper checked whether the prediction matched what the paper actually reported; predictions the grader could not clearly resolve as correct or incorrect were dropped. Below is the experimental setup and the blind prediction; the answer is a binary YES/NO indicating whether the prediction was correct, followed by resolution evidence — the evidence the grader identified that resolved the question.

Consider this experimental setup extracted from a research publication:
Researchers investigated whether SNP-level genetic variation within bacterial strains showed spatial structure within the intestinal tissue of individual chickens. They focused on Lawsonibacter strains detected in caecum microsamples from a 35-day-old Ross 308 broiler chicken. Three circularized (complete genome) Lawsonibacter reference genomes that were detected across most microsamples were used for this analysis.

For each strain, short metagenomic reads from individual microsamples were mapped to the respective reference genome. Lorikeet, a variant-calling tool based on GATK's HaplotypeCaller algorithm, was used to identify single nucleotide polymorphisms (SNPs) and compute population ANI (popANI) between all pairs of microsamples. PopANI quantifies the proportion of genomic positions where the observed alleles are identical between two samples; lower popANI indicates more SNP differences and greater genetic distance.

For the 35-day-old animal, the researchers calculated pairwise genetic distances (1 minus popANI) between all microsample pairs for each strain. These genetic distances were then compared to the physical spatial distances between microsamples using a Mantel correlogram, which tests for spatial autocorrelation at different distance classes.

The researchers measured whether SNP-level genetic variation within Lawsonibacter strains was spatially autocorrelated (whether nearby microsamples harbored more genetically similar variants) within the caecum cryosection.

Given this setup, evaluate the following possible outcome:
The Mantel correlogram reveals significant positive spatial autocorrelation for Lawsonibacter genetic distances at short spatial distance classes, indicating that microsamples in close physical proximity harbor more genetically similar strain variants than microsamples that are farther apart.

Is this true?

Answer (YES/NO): YES